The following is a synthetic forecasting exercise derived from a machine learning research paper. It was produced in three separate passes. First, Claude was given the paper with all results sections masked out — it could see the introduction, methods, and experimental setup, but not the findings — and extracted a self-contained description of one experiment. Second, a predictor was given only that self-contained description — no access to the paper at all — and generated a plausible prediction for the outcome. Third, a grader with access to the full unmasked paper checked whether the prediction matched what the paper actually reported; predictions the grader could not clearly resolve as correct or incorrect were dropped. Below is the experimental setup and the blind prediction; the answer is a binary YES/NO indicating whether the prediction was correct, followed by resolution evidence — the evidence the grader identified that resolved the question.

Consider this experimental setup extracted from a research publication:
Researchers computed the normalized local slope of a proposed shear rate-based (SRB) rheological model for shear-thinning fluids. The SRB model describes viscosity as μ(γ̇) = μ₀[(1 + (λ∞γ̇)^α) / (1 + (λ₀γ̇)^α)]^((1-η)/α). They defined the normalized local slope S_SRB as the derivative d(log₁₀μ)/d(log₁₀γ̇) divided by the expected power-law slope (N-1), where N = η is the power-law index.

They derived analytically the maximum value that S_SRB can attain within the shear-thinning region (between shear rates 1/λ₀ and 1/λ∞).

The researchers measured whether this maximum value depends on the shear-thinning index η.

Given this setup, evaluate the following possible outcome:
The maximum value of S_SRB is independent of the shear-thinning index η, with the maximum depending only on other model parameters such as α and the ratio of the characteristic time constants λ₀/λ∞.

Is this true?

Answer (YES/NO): YES